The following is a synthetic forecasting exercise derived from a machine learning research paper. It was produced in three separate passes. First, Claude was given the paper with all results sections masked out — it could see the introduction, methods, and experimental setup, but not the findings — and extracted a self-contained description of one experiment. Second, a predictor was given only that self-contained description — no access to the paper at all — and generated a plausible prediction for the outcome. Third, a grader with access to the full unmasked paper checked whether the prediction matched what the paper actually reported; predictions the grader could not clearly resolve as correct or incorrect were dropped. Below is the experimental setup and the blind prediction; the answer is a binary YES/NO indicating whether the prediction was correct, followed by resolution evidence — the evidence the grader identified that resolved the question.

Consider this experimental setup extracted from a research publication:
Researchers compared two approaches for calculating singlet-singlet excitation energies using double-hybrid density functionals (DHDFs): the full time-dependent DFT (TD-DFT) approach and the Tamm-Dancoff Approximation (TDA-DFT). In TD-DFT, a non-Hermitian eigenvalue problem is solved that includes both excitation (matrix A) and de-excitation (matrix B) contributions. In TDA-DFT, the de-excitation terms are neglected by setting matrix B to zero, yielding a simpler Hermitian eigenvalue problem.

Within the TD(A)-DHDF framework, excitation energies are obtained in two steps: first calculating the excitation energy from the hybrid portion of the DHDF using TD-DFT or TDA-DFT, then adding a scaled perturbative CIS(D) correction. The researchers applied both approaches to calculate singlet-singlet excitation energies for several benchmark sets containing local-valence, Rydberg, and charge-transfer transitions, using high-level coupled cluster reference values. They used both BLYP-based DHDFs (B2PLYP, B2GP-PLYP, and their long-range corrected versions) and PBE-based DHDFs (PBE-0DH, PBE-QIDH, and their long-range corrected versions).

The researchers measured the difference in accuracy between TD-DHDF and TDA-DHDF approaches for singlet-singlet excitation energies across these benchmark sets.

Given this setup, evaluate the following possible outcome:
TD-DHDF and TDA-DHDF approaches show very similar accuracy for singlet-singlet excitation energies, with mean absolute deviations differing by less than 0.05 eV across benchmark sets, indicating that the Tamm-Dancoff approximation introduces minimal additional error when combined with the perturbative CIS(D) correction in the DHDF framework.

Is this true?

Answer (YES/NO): NO